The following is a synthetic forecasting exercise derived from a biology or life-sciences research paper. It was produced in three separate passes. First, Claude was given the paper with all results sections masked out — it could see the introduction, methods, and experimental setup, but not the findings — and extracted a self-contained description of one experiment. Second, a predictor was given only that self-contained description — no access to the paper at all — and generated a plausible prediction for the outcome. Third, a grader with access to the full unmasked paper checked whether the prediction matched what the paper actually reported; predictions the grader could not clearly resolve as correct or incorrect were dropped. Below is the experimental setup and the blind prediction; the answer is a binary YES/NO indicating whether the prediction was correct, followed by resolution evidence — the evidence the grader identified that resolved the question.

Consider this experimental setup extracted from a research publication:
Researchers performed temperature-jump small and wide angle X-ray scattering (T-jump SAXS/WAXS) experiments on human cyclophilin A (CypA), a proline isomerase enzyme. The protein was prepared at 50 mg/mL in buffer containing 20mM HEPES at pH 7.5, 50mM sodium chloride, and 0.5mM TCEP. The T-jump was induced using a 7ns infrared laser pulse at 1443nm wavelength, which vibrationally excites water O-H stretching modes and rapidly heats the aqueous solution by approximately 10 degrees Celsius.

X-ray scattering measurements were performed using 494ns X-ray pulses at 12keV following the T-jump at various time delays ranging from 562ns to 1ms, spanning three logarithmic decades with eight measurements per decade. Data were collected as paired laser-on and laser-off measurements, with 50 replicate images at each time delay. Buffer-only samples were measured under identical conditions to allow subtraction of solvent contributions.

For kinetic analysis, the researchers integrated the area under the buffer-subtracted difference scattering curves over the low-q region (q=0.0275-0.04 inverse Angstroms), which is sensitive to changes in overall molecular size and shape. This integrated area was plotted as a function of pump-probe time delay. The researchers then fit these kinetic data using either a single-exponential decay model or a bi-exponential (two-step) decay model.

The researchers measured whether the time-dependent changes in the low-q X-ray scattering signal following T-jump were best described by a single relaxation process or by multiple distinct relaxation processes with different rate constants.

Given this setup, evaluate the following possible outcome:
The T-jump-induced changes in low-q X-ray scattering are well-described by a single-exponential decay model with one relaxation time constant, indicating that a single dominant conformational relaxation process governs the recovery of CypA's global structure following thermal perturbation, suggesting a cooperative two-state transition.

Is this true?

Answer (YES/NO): NO